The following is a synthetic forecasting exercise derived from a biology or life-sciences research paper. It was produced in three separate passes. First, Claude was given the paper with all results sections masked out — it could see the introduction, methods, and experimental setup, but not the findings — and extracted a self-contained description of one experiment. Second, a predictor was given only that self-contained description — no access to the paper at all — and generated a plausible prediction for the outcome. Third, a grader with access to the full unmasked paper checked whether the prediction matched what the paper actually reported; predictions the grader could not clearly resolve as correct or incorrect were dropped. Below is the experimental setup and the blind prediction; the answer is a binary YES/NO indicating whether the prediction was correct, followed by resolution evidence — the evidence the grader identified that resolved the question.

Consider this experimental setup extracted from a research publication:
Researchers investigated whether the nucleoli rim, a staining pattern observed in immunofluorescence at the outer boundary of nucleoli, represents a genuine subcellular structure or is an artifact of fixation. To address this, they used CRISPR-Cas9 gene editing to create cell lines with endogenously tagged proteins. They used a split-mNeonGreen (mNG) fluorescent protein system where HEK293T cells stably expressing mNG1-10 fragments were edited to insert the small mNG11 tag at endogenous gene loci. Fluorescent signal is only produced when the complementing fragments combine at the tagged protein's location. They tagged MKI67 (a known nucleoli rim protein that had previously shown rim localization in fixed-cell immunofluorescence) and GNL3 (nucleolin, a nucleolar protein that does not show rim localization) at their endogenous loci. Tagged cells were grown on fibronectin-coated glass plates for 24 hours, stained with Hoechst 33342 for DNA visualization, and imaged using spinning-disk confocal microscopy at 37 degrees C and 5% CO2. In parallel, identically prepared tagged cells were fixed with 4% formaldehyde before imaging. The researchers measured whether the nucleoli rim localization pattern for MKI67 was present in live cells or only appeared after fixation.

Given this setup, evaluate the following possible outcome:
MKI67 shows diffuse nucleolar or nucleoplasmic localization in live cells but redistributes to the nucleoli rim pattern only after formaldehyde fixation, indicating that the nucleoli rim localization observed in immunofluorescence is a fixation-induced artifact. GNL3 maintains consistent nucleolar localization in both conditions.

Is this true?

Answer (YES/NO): NO